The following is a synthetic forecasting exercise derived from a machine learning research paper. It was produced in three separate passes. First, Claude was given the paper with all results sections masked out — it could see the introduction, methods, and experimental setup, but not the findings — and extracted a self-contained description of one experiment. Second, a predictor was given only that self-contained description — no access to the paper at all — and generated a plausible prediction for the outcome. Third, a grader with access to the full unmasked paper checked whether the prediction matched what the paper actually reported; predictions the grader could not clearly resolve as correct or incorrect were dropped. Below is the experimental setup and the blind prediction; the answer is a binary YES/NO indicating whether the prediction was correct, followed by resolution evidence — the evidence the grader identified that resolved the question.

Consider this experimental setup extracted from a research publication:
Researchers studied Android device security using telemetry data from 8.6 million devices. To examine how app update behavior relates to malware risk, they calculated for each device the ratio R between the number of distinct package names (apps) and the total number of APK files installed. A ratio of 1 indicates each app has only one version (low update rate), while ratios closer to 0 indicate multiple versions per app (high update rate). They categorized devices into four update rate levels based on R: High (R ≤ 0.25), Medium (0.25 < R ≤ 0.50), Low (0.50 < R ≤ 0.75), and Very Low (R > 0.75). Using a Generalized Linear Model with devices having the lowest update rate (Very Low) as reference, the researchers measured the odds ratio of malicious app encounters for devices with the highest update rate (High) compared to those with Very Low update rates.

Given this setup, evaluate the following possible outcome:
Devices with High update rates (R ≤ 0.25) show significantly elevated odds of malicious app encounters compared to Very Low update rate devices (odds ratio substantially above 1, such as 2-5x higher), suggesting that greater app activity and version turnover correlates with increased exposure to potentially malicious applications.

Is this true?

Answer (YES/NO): NO